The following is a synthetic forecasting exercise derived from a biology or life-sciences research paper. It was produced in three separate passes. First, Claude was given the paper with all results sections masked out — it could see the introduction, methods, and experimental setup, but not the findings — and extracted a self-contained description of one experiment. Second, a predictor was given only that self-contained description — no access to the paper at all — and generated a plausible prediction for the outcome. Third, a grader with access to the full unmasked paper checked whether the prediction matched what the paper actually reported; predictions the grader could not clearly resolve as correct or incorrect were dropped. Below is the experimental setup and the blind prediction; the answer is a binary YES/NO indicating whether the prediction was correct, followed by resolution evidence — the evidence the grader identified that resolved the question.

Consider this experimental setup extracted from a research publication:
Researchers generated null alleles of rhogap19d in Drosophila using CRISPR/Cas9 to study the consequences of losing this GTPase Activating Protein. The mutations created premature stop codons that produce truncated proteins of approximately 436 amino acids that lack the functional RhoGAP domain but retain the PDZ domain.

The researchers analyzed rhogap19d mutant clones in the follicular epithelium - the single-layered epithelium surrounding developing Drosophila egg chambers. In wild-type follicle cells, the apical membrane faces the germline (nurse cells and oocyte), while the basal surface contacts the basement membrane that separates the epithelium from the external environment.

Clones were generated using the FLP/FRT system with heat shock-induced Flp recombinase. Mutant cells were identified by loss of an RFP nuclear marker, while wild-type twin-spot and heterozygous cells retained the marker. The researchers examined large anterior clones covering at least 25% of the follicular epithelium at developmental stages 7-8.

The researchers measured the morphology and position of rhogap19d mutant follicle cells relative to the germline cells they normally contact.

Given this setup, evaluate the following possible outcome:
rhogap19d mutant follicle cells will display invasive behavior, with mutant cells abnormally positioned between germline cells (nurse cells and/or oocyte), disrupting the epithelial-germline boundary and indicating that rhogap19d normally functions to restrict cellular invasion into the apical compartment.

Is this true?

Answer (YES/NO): YES